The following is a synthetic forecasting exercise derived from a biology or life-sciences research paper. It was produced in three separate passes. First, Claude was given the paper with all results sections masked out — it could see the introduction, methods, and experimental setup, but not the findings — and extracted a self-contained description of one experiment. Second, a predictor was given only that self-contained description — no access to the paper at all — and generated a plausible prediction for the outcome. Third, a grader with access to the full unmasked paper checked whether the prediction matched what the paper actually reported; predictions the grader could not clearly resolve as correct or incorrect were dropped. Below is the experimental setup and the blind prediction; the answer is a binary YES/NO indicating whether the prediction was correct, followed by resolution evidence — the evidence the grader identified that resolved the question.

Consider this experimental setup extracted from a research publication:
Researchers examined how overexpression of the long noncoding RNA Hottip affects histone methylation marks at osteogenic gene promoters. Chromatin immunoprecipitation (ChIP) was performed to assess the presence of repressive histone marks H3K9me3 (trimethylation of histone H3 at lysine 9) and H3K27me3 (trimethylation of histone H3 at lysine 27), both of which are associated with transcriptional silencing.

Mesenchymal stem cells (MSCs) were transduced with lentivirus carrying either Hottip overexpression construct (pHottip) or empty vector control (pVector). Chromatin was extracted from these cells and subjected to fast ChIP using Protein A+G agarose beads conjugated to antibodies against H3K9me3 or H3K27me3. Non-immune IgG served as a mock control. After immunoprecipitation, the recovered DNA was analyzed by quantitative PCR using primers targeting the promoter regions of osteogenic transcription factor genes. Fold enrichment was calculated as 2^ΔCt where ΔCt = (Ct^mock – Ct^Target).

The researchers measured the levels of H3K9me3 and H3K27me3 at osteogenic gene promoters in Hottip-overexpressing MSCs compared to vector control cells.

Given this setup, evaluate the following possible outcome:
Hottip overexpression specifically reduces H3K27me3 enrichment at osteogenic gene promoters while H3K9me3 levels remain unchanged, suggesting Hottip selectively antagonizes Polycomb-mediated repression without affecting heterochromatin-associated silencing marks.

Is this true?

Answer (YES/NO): NO